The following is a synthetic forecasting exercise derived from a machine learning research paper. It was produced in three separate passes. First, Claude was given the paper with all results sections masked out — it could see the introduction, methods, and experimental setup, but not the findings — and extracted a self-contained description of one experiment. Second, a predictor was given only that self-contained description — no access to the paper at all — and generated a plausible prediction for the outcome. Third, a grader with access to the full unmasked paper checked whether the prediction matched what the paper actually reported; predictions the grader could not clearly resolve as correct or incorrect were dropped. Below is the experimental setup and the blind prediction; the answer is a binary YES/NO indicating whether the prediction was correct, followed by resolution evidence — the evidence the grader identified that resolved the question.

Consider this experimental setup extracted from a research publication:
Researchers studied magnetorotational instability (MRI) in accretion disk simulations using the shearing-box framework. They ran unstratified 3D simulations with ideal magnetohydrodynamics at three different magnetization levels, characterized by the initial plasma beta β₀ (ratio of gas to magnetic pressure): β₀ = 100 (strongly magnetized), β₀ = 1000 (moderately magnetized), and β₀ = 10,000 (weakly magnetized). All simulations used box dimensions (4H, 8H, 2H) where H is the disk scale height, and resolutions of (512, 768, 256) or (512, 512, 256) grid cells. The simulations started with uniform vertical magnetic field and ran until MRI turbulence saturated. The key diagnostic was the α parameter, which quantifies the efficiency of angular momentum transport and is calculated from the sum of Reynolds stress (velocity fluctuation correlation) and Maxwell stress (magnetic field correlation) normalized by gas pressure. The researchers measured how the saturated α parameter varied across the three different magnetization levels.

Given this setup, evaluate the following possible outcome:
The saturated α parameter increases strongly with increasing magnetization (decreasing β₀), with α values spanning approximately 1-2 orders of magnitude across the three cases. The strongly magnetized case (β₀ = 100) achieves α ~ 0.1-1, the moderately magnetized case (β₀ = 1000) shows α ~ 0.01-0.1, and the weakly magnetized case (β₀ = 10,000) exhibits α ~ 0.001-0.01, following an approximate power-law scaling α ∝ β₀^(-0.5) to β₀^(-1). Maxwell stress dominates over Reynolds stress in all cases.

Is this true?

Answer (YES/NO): NO